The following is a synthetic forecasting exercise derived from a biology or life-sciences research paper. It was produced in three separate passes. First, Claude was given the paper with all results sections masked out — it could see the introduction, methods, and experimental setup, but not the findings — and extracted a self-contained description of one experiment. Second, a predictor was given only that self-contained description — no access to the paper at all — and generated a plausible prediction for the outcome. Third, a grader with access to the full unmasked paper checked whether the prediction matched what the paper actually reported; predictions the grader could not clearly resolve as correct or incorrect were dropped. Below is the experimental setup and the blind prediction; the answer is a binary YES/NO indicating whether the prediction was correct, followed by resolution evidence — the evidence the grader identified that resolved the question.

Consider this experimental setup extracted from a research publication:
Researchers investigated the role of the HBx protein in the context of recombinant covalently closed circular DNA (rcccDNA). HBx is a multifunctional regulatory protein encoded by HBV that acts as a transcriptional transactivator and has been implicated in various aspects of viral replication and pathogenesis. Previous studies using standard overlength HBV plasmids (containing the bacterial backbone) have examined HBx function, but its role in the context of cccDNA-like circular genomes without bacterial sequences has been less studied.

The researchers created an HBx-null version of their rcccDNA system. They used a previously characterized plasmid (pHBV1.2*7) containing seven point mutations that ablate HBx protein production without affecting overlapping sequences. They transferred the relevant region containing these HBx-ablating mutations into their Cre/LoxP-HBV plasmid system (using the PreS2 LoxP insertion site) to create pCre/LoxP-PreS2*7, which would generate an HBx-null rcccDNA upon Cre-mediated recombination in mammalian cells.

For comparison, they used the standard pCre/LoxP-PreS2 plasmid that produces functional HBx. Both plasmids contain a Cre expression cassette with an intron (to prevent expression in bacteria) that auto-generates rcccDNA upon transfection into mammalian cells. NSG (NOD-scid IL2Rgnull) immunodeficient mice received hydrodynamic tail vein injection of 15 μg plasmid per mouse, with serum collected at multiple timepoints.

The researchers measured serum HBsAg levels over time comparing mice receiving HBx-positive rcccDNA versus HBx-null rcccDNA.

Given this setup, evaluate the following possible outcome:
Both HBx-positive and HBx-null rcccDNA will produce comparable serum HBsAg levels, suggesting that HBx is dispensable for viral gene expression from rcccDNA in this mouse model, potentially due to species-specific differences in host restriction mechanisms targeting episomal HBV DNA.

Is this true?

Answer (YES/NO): NO